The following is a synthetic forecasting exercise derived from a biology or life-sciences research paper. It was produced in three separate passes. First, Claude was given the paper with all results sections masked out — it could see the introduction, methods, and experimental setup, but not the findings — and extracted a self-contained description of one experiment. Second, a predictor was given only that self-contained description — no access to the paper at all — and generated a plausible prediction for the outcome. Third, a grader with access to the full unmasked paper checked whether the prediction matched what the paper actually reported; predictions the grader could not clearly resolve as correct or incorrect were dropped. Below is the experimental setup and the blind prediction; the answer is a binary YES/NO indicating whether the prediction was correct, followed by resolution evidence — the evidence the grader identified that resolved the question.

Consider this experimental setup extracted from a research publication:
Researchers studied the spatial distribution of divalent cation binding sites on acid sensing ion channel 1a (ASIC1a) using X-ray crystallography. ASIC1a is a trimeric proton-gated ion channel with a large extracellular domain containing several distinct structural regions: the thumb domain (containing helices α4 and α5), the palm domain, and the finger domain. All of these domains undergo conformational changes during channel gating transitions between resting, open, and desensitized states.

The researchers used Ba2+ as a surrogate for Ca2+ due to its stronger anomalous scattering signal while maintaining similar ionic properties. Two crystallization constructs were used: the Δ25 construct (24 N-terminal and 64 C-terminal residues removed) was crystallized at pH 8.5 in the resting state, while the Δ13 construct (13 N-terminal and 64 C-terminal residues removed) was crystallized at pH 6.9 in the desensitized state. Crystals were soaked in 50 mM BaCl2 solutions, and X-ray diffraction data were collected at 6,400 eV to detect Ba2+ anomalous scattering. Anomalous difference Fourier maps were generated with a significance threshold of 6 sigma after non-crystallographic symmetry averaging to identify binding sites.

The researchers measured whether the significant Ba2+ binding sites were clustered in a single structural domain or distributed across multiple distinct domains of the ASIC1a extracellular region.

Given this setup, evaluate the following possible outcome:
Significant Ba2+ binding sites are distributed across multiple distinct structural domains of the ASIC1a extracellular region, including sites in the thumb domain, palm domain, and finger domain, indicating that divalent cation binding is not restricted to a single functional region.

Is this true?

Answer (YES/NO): NO